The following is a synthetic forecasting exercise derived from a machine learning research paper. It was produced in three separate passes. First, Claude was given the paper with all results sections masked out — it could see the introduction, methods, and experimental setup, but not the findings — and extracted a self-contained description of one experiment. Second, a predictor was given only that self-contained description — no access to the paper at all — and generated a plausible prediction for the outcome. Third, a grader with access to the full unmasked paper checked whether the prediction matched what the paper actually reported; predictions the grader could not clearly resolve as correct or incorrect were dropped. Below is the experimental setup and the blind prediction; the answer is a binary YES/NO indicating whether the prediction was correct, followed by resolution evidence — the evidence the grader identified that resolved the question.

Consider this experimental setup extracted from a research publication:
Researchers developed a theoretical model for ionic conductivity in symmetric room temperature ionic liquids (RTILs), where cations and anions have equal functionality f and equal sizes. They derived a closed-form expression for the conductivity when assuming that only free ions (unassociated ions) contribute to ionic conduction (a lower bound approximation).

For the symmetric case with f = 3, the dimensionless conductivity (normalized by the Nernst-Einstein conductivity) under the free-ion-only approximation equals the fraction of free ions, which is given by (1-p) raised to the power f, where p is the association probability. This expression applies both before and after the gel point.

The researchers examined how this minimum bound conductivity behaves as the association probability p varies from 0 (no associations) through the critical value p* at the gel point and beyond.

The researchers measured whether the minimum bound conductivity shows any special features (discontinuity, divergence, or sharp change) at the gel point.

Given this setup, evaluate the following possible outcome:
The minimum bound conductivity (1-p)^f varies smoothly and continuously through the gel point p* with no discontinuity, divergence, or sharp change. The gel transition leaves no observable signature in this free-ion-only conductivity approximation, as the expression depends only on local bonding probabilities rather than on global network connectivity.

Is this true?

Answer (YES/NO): YES